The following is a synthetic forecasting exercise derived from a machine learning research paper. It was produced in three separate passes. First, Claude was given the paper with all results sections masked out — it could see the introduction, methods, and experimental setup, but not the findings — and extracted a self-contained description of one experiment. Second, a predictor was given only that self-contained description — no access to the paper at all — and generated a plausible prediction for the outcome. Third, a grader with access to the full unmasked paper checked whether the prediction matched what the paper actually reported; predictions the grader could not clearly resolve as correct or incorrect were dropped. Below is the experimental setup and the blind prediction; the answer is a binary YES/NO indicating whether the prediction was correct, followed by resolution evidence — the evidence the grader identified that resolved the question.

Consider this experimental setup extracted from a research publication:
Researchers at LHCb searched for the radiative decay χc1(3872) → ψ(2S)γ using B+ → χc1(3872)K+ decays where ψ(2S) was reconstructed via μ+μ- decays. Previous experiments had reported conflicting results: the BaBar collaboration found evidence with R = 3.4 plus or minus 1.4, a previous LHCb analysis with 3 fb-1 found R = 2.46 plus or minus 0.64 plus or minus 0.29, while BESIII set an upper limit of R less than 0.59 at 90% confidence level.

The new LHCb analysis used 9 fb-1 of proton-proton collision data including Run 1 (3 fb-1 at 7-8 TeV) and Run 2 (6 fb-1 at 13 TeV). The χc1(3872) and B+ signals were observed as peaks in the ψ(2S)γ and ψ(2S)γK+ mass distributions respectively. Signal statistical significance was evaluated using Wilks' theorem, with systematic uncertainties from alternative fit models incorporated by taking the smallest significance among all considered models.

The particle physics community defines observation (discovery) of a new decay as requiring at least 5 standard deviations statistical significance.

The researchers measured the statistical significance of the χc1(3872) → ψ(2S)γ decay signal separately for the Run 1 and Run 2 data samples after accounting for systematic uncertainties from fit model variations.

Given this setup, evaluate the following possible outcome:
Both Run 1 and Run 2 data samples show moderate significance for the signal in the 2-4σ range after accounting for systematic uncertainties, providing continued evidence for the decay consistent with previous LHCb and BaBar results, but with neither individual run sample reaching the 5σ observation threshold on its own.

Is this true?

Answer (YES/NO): NO